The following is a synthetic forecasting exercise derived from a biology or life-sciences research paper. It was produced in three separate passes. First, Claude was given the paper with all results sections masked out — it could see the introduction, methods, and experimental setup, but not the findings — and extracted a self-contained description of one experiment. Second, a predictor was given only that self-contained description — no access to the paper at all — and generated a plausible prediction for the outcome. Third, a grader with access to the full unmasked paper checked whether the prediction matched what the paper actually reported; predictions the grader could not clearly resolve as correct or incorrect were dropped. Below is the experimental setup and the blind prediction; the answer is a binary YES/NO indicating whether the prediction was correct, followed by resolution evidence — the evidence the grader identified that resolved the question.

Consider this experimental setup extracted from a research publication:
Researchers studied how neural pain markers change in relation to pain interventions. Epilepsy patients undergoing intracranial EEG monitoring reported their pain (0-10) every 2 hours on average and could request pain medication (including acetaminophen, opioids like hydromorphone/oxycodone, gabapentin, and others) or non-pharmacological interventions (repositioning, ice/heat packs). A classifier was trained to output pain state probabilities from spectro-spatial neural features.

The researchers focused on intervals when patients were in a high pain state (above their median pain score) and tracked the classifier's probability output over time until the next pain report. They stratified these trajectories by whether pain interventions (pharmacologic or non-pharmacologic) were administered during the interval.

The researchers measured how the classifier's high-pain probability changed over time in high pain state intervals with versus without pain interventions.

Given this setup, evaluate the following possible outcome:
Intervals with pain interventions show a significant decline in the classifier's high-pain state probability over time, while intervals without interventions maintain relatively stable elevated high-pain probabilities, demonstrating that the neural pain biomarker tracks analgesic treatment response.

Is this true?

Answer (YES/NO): NO